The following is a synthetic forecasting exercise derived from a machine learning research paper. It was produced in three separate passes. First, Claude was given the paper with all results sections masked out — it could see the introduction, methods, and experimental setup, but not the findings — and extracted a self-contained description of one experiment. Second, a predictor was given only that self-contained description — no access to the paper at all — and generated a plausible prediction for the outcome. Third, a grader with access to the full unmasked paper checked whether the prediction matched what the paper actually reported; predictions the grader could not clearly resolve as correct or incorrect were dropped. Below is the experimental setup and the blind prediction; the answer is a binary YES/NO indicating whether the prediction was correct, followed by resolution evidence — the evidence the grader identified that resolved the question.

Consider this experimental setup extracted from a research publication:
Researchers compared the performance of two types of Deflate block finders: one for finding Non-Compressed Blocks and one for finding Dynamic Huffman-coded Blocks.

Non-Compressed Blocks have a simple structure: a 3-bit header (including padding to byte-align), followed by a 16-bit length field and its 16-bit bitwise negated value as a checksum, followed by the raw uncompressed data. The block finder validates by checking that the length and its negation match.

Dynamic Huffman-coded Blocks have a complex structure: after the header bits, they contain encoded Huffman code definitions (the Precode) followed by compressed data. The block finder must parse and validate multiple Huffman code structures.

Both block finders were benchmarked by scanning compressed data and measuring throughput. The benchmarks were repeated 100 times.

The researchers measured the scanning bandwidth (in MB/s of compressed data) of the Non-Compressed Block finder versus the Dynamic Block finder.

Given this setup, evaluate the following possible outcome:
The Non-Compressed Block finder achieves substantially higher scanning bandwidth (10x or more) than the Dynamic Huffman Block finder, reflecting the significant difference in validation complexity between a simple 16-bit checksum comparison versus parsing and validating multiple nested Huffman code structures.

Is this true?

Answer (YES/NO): NO